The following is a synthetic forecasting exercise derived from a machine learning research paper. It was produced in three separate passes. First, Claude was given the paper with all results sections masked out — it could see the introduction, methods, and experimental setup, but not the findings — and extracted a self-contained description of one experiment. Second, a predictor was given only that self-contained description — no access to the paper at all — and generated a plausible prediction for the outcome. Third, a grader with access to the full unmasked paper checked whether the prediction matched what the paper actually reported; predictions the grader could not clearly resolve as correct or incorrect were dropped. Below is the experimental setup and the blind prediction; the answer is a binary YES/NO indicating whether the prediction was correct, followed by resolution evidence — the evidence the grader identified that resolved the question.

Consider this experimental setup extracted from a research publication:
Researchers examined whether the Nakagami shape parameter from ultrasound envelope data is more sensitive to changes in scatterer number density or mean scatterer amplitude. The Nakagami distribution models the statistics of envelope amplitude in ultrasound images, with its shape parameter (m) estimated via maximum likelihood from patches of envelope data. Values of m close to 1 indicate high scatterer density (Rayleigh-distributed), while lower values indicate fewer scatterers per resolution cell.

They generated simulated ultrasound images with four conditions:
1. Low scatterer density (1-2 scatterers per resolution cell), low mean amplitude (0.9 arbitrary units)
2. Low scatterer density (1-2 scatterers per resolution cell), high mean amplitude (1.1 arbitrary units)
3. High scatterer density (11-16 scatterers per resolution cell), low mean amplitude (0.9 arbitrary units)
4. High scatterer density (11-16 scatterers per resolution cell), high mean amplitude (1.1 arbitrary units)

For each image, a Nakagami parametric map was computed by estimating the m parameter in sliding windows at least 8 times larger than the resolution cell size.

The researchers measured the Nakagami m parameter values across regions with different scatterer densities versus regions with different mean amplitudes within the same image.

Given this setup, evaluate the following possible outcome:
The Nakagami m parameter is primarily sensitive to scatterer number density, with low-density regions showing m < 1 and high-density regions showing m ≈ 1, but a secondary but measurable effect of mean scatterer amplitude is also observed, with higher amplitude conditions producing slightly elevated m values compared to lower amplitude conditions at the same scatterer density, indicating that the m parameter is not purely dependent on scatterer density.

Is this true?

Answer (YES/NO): NO